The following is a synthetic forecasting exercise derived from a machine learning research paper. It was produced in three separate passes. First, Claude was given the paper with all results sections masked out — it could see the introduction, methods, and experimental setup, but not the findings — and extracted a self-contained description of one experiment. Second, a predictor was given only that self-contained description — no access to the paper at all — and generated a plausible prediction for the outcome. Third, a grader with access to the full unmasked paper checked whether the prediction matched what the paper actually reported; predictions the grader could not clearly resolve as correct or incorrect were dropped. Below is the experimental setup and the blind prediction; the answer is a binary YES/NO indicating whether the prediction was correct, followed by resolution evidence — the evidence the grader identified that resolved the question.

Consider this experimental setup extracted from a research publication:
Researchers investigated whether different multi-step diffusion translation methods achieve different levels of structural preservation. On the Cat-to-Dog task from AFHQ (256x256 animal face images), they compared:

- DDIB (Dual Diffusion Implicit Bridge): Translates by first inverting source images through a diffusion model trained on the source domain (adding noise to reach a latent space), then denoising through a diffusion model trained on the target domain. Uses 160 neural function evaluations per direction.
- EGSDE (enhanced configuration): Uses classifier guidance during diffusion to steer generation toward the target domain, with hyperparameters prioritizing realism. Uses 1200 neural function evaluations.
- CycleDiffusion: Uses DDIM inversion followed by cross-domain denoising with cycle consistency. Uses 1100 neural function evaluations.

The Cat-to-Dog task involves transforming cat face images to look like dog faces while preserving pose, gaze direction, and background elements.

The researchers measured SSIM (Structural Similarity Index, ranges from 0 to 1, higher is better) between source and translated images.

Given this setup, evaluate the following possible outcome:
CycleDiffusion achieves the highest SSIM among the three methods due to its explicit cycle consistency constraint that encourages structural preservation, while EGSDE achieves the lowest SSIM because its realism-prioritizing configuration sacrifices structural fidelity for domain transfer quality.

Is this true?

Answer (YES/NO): NO